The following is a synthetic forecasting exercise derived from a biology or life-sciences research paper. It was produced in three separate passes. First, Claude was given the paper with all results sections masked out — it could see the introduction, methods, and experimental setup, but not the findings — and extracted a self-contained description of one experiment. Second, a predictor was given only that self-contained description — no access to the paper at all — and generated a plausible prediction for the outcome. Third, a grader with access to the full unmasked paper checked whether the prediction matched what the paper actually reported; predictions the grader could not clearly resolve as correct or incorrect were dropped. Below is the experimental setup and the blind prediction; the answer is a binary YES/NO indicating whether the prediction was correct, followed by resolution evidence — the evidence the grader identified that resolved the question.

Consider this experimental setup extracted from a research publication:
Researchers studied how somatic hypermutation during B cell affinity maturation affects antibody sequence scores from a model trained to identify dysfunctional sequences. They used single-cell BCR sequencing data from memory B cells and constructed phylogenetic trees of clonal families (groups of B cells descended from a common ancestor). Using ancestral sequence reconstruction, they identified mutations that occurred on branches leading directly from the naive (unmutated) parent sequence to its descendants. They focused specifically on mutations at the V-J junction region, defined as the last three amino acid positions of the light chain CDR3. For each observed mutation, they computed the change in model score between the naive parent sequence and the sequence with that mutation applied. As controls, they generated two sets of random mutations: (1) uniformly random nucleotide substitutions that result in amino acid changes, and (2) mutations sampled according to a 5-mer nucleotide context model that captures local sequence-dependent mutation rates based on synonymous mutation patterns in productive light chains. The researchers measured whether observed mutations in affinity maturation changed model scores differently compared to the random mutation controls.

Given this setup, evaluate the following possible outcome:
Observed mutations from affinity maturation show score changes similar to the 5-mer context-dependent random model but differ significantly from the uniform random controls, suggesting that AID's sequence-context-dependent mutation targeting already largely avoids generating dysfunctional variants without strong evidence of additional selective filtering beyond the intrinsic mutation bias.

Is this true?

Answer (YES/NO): NO